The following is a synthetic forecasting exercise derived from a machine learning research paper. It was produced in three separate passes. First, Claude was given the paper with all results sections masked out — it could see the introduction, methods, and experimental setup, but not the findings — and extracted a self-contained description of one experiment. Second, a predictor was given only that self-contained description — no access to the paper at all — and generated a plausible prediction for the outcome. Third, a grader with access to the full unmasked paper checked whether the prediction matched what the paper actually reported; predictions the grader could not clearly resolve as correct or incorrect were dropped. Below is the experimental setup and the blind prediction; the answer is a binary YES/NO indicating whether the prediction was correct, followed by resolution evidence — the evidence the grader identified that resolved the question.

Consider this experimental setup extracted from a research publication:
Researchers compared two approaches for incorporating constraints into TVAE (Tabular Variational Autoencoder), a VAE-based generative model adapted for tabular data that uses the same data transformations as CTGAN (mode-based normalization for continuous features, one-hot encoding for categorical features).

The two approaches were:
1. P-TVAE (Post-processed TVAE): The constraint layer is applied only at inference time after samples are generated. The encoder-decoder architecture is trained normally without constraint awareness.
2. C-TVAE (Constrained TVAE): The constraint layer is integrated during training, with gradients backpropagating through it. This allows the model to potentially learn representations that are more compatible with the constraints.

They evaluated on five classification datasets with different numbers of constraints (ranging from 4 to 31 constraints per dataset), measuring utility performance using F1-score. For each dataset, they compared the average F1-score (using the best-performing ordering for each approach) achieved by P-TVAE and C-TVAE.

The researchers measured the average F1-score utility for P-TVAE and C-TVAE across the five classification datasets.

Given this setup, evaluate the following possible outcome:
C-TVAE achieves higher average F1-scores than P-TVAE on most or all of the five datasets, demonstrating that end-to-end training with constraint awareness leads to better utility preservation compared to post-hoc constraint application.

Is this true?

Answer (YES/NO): YES